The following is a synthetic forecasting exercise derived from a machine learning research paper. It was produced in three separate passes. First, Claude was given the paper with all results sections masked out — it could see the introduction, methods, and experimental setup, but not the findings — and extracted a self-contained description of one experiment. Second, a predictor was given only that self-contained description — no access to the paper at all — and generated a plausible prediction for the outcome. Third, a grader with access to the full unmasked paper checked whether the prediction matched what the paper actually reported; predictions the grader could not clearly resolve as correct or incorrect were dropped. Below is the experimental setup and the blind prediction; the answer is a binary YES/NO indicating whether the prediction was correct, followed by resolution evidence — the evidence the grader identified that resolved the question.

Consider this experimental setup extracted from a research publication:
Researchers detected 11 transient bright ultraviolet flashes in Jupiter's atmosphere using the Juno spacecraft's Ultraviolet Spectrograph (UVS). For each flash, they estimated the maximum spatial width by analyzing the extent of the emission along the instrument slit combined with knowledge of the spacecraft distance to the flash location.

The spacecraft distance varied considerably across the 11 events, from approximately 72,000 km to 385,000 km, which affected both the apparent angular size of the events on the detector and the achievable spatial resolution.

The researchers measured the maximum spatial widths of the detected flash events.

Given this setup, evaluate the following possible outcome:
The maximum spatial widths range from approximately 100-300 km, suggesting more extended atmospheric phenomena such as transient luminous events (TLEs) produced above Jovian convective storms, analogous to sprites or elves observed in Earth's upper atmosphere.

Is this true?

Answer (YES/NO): NO